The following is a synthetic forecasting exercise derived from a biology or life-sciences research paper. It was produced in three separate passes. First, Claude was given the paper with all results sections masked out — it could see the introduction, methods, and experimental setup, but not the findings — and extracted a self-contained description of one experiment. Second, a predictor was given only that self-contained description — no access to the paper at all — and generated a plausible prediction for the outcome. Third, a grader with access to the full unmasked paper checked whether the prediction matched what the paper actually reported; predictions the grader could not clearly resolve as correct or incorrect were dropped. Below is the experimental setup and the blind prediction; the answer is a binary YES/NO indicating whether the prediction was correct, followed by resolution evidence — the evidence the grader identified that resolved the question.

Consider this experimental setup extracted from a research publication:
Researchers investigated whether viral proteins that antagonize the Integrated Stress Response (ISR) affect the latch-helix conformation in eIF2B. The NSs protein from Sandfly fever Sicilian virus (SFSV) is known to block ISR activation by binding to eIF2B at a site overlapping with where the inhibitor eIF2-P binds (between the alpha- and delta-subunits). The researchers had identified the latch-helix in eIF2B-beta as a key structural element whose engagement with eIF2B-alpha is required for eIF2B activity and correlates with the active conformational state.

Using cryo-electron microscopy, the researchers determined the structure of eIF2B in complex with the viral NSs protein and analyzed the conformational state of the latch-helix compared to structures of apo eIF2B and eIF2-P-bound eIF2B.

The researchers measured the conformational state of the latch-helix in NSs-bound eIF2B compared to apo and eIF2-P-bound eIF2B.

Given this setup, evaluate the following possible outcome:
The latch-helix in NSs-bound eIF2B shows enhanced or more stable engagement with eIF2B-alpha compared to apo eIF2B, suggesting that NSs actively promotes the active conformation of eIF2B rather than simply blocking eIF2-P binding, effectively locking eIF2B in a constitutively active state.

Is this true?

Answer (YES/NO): NO